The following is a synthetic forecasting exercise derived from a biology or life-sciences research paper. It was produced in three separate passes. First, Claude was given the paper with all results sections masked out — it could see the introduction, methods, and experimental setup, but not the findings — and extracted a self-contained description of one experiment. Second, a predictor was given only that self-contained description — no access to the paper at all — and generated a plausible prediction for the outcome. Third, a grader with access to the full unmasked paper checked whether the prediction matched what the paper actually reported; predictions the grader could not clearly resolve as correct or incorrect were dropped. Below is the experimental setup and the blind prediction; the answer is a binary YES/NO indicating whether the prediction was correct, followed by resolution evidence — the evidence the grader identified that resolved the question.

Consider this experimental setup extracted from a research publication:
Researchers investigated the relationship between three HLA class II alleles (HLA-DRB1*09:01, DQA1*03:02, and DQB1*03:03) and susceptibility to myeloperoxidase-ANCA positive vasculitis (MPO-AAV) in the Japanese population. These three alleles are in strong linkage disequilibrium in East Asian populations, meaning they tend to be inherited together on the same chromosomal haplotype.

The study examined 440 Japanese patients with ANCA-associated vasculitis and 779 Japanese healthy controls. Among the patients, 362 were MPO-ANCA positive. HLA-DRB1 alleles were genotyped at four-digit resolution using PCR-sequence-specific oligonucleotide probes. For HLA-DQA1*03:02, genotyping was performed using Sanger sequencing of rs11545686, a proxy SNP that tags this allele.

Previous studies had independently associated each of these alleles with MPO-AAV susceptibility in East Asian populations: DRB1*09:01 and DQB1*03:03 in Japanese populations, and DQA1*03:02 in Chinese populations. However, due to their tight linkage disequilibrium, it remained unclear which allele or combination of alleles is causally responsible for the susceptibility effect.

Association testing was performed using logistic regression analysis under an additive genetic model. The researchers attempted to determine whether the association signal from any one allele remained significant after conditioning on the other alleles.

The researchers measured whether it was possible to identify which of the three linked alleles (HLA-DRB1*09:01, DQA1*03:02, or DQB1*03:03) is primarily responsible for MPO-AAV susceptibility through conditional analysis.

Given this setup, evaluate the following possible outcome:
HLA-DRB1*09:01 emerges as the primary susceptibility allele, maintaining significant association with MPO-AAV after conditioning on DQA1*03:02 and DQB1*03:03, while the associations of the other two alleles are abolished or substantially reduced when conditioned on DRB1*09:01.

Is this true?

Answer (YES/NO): NO